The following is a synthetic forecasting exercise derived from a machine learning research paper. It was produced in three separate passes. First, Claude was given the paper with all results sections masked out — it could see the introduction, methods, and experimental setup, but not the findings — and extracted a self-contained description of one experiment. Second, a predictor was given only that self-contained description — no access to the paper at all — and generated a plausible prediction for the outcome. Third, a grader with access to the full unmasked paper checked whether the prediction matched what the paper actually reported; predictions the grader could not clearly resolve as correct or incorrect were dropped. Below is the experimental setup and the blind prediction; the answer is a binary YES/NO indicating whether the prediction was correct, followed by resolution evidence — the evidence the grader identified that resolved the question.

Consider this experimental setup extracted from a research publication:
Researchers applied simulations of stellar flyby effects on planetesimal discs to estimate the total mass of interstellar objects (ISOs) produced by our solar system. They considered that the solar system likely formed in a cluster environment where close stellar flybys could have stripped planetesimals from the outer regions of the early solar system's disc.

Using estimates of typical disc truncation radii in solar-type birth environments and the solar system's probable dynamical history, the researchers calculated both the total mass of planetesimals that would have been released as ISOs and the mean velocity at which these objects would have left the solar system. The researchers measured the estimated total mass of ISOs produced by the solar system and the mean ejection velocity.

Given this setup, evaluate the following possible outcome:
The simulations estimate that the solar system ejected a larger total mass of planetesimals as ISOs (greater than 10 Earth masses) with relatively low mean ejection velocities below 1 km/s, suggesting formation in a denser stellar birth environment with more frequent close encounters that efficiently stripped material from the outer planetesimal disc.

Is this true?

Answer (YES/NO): NO